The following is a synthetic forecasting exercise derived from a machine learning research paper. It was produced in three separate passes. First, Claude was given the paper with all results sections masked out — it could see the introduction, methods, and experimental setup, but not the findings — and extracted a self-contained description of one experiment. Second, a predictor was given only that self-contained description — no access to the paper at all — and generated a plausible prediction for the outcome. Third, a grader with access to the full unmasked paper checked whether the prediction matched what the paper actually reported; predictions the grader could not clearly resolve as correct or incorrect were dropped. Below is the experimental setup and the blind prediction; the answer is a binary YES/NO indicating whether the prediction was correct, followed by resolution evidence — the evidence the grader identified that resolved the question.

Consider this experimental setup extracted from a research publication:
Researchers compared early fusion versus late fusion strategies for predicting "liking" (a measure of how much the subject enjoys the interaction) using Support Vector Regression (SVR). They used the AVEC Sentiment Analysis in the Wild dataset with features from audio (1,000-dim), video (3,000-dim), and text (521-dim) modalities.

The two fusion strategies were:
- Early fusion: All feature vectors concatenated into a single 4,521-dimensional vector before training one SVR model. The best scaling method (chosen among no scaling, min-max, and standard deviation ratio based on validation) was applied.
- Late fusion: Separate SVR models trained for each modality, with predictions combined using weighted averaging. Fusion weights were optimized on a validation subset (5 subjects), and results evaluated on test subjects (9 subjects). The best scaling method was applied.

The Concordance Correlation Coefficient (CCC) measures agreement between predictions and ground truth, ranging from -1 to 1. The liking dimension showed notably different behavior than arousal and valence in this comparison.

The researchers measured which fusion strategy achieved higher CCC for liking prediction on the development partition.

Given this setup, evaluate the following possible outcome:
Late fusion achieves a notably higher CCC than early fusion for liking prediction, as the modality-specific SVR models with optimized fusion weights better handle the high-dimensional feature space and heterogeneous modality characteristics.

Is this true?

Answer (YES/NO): YES